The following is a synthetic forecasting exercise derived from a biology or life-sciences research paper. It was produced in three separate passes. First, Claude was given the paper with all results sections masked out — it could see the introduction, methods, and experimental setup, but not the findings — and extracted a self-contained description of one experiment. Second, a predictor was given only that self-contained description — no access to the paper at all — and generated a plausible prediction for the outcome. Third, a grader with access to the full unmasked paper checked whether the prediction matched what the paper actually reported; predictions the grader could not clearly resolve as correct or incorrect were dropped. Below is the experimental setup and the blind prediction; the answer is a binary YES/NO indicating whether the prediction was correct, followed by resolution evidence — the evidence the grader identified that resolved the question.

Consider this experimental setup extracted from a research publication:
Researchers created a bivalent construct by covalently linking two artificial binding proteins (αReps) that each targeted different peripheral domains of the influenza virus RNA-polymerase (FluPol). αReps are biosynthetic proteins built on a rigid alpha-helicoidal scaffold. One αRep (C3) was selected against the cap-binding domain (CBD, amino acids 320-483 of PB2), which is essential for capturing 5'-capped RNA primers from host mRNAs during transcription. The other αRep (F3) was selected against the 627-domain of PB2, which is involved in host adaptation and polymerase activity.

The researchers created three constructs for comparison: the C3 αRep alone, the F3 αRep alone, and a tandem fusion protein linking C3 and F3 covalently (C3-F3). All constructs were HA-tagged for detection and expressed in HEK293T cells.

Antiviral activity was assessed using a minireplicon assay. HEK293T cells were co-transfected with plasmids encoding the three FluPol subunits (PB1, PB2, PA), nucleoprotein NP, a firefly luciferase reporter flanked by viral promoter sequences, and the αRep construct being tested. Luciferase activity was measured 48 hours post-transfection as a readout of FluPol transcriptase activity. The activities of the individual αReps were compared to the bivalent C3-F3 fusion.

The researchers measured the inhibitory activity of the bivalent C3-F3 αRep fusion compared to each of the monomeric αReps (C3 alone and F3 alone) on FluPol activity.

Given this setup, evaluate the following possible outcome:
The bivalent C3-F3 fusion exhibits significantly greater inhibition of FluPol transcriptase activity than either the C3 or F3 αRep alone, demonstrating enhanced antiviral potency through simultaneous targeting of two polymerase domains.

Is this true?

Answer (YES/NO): YES